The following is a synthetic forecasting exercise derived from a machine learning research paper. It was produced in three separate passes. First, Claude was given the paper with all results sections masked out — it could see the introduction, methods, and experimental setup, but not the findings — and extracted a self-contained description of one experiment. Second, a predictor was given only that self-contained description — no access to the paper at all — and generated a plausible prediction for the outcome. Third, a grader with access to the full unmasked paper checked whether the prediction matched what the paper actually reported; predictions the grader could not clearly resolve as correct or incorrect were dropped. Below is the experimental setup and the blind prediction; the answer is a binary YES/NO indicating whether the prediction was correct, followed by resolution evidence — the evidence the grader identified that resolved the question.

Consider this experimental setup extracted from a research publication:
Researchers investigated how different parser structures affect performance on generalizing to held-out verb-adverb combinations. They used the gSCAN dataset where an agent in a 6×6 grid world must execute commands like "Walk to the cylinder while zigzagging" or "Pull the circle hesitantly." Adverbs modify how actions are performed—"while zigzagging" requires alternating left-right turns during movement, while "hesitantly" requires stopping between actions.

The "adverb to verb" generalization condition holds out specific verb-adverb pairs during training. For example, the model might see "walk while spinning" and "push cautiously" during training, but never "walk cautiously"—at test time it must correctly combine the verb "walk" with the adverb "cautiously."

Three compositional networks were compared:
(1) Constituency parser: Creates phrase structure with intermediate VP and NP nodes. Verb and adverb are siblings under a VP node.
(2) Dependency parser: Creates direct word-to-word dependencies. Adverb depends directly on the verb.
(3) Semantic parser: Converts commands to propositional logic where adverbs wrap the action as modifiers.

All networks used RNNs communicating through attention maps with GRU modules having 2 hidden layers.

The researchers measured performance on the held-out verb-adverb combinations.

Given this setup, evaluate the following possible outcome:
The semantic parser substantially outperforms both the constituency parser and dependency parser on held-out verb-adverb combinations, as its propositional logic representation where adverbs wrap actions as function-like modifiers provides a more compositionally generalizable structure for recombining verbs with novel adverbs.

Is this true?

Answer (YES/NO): NO